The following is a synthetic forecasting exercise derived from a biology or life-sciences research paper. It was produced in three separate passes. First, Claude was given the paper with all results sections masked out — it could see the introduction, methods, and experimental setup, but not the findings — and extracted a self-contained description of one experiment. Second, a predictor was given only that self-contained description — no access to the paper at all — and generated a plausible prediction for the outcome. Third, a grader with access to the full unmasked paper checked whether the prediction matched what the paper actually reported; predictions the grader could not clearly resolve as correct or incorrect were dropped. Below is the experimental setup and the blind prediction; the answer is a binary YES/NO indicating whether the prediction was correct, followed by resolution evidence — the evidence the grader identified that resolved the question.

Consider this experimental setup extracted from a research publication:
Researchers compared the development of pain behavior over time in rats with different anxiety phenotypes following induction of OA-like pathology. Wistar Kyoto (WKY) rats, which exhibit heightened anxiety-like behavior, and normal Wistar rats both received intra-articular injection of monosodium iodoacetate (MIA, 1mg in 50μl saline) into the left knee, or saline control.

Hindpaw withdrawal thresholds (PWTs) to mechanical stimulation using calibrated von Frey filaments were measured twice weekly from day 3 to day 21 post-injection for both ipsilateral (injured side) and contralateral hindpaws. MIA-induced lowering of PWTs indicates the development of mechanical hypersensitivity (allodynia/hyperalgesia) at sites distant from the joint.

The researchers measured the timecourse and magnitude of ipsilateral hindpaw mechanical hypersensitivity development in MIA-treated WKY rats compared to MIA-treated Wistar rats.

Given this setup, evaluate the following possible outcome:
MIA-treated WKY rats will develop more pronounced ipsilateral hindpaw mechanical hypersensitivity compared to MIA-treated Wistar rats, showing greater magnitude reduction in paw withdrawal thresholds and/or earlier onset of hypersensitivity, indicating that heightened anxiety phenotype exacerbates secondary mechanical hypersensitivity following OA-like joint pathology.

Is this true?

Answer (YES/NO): YES